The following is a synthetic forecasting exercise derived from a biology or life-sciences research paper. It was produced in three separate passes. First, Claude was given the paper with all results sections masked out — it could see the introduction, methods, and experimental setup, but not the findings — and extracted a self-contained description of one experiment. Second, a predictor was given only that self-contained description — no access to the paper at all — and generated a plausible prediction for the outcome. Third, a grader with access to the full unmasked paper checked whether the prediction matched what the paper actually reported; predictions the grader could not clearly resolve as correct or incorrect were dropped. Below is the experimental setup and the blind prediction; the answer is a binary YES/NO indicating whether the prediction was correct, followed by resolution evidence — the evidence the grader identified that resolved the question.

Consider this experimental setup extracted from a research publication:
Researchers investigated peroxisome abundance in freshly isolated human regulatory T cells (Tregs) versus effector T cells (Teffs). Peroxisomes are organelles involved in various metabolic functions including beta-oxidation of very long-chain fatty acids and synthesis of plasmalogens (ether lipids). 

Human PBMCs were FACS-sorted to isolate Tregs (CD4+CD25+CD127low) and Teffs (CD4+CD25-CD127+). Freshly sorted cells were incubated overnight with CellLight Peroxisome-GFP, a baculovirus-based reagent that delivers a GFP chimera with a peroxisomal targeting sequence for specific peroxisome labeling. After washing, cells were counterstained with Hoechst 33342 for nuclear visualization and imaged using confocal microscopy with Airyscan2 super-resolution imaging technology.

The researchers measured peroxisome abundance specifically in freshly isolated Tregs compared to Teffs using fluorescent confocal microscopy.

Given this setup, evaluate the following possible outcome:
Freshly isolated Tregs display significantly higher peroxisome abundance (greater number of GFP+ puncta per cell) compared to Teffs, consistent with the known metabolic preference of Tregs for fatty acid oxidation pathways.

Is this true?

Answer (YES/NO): NO